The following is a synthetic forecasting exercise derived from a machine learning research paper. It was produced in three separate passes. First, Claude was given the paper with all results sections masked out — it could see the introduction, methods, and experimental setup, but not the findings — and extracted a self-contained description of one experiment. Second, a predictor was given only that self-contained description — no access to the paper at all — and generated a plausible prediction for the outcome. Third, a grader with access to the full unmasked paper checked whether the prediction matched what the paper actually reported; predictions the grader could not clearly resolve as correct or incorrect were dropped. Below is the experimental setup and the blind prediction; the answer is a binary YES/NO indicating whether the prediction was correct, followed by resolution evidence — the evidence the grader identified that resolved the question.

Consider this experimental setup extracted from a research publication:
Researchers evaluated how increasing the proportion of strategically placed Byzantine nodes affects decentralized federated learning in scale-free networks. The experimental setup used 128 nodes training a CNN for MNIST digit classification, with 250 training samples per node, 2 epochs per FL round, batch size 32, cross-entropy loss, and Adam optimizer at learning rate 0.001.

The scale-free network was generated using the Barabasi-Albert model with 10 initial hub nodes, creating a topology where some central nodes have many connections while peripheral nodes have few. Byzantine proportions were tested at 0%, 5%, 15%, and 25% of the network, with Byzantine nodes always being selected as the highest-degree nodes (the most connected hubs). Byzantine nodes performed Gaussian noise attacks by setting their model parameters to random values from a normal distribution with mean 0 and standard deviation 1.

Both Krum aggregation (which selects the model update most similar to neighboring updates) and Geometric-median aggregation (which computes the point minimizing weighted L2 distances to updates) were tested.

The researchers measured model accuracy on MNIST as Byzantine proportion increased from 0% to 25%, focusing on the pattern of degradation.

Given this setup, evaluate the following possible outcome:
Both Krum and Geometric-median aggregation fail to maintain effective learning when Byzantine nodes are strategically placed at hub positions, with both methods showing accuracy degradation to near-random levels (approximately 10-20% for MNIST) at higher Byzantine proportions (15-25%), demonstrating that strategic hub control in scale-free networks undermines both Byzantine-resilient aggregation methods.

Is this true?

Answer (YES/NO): NO